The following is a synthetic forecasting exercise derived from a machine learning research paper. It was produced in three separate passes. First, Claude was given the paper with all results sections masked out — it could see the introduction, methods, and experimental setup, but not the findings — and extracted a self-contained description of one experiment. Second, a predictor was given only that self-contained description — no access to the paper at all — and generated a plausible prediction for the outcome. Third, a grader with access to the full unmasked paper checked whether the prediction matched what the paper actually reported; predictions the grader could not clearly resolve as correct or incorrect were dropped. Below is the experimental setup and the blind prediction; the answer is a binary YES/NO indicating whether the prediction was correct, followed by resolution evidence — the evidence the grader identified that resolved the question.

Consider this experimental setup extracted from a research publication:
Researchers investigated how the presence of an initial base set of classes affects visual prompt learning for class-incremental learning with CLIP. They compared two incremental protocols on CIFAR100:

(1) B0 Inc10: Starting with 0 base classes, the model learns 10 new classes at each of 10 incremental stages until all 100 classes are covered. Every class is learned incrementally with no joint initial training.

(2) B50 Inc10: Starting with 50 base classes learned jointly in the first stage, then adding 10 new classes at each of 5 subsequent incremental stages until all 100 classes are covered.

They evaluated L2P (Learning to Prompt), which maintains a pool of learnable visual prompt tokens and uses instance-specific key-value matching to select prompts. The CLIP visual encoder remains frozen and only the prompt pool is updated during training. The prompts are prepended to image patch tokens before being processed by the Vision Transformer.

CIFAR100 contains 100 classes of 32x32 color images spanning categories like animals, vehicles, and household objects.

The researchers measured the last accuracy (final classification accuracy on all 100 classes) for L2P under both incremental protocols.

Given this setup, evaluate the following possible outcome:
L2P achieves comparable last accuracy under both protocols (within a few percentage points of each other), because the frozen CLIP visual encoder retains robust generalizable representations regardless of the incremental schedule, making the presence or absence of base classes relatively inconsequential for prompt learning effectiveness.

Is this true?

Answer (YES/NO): YES